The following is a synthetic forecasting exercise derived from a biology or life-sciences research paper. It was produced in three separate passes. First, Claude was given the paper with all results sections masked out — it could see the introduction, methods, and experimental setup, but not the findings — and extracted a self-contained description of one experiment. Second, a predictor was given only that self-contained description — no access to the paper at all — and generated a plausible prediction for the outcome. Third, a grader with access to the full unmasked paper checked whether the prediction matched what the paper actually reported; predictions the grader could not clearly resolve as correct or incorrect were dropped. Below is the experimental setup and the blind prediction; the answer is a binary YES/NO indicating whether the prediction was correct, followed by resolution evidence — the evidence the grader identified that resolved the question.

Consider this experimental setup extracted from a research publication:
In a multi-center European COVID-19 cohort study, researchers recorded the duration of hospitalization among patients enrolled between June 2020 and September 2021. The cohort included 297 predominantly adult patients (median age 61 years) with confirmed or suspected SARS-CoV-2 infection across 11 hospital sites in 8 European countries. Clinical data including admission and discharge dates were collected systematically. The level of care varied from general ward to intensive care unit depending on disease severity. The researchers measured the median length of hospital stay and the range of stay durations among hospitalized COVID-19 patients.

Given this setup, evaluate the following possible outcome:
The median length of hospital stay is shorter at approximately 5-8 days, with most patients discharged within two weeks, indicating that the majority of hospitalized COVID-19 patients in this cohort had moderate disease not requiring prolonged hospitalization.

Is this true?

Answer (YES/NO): NO